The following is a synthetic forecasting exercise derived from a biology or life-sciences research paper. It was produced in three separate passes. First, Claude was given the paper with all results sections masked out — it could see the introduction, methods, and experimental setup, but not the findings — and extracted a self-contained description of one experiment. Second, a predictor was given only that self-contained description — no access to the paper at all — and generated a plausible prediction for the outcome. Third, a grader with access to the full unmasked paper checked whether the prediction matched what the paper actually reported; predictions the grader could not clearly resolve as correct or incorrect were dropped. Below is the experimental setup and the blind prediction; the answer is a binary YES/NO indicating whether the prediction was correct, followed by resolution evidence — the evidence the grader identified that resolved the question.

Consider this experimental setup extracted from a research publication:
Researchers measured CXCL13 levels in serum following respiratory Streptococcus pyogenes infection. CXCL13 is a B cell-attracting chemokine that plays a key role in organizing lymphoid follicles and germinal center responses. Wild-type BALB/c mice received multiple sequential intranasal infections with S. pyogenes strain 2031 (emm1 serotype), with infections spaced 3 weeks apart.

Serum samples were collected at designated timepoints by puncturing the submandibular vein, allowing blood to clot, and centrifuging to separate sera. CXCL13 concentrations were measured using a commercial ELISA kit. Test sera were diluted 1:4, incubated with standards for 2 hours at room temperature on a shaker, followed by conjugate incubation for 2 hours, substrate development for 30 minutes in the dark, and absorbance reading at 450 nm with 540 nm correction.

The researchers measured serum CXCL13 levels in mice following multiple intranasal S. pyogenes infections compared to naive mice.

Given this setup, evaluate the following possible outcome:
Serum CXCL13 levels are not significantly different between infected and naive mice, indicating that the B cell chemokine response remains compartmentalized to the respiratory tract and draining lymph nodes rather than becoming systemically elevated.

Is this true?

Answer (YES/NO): NO